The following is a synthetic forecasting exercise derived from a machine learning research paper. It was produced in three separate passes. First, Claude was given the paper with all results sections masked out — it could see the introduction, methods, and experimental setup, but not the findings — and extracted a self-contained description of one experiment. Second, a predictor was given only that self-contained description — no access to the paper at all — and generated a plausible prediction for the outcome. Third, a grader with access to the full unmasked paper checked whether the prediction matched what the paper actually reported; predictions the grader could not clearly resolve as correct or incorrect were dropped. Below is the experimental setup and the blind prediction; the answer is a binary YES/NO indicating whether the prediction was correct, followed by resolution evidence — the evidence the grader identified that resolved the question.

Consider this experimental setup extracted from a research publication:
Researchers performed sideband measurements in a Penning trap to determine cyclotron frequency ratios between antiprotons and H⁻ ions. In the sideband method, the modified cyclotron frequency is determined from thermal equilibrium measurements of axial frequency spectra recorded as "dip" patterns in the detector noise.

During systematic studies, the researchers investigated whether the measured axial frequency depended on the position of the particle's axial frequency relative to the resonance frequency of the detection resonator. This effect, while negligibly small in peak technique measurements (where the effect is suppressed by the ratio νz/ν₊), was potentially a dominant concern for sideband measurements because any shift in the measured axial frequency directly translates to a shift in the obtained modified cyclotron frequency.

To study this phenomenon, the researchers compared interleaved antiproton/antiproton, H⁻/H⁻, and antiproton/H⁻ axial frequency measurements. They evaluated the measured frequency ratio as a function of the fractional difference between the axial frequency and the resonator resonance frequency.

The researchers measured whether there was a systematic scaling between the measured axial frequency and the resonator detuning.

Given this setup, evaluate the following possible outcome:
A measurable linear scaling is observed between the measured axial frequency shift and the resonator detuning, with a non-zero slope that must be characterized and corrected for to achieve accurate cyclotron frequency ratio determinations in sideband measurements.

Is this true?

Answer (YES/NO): YES